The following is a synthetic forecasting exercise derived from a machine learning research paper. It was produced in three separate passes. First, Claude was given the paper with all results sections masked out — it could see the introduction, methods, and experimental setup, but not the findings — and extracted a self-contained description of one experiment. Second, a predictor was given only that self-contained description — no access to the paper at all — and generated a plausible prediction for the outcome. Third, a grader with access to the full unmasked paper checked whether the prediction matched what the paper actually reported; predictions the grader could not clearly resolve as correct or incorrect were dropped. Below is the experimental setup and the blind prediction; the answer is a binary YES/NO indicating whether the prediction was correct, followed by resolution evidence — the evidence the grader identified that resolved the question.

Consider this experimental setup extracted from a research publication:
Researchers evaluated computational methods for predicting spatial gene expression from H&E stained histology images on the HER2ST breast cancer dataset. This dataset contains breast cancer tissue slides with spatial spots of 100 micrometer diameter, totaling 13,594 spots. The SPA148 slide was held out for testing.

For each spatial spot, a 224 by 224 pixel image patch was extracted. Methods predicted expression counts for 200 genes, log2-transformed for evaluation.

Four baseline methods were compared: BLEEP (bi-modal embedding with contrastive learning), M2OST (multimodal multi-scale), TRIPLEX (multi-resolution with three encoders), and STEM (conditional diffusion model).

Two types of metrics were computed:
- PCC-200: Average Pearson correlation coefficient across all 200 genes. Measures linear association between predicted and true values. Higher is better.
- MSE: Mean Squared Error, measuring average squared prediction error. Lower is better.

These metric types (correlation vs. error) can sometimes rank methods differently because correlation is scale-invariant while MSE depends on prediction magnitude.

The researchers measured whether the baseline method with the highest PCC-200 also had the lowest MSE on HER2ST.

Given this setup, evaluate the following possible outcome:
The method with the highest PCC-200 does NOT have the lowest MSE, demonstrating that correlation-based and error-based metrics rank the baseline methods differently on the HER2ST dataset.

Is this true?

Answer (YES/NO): NO